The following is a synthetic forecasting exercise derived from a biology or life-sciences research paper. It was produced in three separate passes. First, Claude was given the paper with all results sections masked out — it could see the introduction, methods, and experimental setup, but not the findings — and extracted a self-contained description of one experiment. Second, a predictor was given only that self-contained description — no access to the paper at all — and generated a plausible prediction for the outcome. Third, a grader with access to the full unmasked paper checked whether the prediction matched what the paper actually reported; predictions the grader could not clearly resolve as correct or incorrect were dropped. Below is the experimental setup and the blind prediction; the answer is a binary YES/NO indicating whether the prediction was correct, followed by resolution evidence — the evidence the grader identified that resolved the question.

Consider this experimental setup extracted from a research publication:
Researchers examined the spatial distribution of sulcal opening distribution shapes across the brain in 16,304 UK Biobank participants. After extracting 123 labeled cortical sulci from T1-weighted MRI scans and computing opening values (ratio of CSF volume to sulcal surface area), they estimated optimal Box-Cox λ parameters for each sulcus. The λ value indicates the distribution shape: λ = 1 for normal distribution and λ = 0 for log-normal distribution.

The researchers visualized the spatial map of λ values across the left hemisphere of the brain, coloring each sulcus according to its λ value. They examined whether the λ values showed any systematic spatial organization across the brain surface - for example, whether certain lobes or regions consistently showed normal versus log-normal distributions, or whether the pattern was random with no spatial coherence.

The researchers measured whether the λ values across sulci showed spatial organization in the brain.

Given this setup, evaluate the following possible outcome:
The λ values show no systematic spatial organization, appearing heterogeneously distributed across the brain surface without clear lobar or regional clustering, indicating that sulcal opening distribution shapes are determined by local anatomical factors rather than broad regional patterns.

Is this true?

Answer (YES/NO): NO